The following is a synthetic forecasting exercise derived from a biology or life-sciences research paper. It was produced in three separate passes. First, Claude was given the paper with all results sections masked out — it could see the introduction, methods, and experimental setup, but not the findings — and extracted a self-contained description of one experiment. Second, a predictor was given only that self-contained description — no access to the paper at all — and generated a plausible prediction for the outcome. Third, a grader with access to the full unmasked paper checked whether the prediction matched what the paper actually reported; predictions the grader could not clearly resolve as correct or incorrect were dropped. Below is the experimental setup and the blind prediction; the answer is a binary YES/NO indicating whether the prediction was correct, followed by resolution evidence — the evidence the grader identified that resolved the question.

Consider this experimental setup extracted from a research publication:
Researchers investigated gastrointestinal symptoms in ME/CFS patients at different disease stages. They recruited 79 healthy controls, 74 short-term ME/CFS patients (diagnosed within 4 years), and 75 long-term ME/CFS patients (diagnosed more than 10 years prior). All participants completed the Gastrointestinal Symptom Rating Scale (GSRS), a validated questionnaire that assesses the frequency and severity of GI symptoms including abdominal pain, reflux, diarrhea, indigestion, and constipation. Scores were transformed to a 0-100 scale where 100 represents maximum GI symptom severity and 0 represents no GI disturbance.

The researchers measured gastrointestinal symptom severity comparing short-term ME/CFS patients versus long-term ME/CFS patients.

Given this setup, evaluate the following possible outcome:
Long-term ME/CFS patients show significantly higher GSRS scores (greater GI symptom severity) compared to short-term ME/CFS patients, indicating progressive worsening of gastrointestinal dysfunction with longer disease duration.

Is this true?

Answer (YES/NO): NO